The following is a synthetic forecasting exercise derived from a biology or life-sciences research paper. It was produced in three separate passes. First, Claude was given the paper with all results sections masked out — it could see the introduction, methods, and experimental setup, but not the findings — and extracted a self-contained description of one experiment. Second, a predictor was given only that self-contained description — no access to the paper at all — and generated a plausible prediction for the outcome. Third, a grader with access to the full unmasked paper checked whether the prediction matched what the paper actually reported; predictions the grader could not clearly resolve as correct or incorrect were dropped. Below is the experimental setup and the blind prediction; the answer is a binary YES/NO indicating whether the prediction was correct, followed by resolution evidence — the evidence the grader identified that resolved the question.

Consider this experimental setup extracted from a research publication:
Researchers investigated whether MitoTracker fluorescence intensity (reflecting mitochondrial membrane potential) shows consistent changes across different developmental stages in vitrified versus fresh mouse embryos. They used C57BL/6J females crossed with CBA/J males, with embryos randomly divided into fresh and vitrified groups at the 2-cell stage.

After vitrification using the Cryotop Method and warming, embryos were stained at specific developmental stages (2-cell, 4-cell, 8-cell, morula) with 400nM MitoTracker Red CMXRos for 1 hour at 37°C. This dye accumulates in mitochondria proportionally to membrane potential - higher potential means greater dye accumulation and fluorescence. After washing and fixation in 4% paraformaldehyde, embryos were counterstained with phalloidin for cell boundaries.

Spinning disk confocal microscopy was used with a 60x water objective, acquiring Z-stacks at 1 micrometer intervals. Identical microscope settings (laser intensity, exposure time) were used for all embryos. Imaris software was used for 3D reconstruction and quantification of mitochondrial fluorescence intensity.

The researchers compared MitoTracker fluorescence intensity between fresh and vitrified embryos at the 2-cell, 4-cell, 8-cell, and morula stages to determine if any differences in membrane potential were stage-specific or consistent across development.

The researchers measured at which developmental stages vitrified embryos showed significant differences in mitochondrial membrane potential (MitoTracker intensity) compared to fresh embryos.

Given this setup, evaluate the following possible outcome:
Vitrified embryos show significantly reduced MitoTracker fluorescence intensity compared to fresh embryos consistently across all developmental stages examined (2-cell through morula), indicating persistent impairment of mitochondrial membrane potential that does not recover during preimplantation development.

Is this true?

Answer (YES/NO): NO